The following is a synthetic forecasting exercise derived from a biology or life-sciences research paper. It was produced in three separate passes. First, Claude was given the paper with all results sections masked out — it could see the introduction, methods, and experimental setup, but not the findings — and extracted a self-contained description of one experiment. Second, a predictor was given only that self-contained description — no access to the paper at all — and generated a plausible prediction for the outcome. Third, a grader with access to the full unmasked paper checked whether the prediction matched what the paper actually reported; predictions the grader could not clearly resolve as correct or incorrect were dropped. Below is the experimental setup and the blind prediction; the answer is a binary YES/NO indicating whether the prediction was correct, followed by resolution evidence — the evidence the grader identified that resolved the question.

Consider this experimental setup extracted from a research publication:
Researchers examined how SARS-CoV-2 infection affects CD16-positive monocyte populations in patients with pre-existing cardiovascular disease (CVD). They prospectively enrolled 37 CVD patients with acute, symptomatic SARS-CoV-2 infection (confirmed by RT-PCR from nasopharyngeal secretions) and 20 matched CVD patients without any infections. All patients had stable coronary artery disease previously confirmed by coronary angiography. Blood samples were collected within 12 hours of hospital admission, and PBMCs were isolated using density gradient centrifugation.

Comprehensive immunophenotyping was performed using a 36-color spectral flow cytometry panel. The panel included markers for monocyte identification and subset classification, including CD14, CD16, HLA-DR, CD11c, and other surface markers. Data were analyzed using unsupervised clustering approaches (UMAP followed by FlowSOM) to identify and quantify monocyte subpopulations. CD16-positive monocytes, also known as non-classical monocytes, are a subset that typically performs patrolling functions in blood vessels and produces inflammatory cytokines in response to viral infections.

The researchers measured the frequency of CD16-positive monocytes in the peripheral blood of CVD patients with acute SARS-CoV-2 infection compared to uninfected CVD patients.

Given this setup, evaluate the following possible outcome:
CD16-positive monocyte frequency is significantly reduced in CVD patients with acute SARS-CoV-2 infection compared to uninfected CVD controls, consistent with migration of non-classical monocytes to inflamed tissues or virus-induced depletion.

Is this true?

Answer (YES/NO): YES